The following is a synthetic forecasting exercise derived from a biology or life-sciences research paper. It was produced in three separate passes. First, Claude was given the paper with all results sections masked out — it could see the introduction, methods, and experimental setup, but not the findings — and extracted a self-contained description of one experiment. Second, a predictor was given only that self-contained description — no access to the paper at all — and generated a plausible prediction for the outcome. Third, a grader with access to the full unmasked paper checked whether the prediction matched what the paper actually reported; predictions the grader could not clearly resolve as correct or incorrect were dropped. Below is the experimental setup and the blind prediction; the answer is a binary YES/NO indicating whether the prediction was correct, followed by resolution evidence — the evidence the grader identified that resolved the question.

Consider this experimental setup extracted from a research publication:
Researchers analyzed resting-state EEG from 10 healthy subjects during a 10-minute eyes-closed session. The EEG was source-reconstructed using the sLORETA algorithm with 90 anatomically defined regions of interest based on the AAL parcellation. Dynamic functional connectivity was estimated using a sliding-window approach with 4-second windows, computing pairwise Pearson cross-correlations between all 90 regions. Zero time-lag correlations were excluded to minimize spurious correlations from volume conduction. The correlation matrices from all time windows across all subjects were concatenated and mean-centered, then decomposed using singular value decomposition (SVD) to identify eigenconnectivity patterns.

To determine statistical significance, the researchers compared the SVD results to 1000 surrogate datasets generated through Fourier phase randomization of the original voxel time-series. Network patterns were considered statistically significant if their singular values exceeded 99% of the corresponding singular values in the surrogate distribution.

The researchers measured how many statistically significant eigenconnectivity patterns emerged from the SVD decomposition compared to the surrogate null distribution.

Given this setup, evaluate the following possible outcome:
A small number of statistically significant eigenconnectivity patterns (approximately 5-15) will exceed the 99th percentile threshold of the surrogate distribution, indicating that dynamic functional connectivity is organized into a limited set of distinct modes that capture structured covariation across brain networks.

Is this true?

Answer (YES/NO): NO